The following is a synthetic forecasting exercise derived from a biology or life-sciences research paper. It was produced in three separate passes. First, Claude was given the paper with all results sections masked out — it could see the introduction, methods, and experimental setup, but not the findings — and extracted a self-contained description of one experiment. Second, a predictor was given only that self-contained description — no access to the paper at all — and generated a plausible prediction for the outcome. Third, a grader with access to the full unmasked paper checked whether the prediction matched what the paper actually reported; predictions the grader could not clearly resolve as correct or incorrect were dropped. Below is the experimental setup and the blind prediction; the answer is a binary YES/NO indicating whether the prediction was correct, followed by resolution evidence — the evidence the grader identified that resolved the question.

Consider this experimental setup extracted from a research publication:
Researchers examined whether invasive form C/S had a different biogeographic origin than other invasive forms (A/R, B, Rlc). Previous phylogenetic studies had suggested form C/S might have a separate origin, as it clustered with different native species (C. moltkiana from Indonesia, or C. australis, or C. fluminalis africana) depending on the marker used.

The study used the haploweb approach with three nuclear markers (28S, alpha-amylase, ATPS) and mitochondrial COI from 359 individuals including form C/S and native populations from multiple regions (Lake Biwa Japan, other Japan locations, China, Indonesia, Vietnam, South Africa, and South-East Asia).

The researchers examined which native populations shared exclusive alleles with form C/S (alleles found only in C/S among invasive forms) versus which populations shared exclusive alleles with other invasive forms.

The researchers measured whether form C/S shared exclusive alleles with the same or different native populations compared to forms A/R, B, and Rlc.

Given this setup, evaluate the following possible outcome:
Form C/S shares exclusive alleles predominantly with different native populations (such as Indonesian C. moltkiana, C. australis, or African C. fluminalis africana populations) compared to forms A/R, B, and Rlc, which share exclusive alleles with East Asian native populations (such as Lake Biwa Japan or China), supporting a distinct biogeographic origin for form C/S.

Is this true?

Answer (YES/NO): YES